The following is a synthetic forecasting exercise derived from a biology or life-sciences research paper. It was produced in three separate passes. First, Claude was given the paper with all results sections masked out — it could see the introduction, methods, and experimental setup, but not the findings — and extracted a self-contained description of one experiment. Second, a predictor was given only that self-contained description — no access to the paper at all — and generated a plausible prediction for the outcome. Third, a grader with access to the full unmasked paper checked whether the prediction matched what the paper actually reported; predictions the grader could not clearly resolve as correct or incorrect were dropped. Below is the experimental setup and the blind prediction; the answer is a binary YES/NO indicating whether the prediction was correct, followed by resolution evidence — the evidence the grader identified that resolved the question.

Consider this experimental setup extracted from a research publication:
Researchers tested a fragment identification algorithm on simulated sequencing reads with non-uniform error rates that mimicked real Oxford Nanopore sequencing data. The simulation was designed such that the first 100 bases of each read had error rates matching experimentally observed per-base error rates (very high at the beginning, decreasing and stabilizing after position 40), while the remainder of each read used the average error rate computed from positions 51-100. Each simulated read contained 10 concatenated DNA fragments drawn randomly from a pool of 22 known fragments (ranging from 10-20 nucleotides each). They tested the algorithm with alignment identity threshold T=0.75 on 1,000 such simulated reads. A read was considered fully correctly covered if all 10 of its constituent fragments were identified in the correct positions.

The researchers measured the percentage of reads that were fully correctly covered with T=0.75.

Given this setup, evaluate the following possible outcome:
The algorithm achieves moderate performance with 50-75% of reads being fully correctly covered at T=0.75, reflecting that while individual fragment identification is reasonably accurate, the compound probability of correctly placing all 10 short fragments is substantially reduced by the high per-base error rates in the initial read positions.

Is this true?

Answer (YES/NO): NO